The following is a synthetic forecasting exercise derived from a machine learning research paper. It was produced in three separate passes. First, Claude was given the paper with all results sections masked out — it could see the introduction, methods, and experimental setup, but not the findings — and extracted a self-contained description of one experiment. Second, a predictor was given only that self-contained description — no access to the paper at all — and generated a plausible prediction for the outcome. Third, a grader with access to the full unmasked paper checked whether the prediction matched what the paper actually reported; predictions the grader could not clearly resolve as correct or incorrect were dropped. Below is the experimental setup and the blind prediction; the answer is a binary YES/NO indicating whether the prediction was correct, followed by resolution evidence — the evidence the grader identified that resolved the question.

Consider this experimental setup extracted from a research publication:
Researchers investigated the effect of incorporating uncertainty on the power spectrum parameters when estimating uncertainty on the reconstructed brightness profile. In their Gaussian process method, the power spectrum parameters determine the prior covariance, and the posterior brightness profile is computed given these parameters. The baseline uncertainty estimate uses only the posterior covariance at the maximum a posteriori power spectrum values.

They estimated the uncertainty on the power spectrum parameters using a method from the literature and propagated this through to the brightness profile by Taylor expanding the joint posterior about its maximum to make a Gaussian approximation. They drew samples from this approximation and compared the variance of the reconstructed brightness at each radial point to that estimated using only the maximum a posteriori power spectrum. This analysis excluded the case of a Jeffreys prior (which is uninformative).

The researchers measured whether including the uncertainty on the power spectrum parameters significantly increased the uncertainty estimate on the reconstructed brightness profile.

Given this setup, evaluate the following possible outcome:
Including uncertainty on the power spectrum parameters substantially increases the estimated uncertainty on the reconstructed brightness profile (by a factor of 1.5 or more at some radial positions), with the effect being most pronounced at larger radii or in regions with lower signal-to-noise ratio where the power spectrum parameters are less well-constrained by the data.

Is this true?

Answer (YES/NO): NO